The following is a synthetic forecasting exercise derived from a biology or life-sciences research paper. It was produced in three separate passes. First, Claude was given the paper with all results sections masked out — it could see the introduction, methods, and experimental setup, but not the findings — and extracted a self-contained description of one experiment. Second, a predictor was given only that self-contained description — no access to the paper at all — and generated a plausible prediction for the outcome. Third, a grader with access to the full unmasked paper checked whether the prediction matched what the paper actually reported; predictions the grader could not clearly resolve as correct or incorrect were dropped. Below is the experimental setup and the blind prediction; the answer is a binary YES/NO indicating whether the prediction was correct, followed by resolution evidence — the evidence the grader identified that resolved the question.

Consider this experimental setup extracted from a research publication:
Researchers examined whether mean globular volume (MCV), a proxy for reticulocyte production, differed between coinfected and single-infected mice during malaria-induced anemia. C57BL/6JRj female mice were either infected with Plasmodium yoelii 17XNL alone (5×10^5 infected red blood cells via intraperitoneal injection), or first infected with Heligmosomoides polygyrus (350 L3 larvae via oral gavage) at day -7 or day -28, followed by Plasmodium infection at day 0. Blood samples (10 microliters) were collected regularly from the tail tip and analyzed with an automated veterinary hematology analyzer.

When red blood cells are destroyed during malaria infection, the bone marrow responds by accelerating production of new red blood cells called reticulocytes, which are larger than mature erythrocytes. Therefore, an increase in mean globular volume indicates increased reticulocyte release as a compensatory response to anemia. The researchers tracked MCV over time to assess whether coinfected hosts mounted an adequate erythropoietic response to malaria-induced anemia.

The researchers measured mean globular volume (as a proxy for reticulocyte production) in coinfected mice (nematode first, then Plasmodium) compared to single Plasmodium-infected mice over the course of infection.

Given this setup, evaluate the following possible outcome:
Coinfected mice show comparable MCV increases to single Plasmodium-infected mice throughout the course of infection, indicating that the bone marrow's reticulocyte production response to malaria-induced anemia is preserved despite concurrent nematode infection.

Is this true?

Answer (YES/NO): YES